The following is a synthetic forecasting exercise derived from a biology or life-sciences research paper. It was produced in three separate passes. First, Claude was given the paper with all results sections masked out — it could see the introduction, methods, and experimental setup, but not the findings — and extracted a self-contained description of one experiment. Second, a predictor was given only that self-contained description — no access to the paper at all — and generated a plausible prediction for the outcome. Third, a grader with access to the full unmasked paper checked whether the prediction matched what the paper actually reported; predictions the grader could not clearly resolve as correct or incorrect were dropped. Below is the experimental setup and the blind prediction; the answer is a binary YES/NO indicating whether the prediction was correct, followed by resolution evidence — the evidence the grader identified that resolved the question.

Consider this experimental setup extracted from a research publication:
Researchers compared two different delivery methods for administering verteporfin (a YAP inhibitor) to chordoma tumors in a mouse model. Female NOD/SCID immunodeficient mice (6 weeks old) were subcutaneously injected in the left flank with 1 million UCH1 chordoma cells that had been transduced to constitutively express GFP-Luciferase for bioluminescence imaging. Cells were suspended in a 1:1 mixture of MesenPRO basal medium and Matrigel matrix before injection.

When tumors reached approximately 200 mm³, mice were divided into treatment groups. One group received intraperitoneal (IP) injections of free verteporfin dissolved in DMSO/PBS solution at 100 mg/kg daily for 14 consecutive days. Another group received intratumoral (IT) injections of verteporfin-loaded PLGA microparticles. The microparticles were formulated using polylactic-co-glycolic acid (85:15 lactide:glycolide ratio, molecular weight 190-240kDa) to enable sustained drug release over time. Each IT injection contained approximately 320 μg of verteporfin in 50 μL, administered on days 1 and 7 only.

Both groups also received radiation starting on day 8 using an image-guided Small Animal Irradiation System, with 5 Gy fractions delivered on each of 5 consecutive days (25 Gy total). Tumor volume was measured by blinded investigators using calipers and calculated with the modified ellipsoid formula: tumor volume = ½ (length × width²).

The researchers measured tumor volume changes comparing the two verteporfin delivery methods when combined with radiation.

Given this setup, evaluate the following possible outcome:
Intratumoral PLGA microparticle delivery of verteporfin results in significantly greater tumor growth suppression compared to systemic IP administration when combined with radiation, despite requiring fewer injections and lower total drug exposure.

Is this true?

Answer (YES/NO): YES